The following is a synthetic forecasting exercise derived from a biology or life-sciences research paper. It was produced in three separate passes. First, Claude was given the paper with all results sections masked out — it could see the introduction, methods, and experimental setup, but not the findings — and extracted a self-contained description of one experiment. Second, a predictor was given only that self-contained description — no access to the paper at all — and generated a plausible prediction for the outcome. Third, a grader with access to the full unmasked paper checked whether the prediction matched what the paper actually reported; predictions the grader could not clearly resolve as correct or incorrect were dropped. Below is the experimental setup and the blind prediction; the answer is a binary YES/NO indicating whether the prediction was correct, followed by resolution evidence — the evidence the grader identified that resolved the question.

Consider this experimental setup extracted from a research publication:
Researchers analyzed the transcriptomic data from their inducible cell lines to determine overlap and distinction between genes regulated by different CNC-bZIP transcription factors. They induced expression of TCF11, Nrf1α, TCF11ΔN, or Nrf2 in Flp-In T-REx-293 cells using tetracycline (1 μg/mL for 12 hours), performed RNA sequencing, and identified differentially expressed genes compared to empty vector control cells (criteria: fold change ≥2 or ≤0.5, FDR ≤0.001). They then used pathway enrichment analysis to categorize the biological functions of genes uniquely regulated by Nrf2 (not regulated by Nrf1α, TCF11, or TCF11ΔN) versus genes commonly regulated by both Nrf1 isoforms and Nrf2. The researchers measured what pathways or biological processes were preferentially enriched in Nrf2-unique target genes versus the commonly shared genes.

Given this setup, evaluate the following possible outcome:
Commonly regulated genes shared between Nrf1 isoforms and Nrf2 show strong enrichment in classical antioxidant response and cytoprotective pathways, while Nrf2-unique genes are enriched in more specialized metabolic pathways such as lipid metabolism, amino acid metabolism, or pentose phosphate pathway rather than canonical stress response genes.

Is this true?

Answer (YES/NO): NO